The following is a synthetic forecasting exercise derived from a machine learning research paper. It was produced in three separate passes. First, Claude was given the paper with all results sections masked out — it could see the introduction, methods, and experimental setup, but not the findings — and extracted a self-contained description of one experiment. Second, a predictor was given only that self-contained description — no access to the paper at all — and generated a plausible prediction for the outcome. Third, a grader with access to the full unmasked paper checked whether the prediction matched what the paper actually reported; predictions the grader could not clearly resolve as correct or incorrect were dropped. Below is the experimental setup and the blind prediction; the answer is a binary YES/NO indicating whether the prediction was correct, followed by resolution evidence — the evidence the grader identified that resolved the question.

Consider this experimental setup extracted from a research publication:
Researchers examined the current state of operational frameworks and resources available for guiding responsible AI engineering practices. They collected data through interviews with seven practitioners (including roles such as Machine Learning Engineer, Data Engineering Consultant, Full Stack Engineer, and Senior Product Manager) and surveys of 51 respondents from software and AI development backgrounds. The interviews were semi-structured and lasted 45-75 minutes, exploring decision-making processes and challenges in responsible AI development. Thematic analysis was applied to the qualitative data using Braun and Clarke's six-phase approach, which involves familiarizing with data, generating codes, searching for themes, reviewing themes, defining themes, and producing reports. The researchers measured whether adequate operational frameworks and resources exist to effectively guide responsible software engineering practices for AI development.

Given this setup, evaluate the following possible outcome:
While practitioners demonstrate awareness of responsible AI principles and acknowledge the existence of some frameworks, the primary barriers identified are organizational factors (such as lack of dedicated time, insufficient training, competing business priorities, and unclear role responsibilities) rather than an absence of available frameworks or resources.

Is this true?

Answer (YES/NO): NO